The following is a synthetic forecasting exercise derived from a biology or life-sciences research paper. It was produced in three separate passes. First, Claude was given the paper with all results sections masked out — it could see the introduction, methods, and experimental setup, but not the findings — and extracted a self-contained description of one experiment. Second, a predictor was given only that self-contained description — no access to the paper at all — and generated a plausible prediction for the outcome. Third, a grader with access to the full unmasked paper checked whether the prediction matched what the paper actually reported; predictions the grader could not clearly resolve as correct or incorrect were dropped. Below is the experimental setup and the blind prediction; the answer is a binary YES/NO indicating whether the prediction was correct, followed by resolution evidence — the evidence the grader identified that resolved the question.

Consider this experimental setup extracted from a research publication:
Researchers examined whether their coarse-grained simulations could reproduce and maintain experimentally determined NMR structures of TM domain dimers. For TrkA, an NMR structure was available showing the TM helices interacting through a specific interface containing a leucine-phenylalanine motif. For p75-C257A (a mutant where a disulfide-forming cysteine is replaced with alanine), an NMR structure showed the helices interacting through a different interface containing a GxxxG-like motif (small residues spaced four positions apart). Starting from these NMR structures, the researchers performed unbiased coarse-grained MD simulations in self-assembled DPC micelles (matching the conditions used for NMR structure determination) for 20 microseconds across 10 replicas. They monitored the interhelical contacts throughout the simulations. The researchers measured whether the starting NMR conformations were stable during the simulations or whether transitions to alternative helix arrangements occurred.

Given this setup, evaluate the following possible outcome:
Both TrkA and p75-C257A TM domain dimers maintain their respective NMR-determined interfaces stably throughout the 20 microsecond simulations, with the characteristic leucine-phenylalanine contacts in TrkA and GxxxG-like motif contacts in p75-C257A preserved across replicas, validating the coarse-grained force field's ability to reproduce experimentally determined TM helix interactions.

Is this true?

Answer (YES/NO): NO